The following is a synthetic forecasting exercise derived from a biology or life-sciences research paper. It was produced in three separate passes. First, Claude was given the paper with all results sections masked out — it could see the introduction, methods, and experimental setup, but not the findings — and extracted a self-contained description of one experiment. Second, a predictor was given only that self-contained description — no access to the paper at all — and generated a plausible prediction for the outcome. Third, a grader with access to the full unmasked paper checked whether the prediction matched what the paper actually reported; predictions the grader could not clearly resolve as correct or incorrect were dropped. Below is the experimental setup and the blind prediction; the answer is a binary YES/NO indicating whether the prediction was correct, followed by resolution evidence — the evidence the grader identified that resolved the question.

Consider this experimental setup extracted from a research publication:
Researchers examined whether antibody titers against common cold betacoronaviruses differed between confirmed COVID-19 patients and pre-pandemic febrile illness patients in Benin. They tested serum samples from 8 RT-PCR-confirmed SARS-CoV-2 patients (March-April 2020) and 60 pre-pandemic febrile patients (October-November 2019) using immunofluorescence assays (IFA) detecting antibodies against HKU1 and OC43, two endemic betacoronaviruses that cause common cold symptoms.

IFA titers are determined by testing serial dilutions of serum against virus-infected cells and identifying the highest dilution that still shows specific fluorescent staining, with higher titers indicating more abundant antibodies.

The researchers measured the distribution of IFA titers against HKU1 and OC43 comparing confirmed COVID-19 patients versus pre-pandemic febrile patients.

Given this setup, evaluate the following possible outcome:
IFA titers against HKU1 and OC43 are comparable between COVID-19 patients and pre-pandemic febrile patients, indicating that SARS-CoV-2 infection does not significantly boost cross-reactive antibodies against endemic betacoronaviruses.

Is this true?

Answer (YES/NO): YES